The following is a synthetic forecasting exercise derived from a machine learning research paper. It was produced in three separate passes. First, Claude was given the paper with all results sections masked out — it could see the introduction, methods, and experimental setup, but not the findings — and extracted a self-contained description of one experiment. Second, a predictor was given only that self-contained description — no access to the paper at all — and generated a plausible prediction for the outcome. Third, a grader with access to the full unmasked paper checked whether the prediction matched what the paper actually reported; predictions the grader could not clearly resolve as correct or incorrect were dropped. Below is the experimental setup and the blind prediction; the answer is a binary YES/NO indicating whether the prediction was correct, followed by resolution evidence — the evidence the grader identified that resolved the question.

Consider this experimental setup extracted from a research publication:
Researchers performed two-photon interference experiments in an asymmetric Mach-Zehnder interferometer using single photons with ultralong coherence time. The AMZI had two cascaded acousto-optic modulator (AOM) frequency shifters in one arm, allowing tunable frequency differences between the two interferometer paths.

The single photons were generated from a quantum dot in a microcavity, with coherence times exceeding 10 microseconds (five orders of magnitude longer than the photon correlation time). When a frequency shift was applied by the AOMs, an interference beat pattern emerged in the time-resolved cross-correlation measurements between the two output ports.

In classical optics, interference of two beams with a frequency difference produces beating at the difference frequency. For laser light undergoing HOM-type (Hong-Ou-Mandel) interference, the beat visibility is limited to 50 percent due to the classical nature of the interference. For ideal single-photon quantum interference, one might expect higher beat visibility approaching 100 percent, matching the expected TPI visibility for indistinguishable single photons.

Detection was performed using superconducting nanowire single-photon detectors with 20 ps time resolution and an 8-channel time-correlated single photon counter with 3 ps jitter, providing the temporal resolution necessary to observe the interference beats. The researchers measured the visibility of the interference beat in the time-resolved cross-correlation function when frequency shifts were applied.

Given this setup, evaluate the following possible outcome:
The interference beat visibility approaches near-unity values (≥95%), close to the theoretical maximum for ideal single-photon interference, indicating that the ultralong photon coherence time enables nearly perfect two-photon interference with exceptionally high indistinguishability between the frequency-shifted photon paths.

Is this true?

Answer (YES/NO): NO